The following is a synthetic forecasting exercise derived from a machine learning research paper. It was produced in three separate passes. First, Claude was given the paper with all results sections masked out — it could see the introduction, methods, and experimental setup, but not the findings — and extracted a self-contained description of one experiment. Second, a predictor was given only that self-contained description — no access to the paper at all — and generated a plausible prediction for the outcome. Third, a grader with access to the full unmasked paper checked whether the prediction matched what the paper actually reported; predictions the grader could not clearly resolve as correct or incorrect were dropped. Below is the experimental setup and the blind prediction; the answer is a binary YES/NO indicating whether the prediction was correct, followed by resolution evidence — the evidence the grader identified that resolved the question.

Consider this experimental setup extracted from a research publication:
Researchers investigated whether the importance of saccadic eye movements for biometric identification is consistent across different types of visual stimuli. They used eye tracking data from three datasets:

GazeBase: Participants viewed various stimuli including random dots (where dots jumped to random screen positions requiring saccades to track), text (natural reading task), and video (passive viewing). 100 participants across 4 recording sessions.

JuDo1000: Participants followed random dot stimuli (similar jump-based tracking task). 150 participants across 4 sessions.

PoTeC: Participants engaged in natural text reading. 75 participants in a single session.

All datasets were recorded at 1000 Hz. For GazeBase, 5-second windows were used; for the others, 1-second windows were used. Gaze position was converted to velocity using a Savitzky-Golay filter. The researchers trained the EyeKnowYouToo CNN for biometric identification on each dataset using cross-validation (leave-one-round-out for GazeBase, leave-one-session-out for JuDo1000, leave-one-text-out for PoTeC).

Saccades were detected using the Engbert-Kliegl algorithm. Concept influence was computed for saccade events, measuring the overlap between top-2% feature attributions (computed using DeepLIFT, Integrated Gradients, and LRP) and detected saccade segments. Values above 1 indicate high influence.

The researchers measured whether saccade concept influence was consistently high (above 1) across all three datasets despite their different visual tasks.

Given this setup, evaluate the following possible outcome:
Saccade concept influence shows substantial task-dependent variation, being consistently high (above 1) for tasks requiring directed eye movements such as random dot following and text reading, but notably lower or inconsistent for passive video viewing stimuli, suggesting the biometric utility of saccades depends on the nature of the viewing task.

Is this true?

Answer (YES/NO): NO